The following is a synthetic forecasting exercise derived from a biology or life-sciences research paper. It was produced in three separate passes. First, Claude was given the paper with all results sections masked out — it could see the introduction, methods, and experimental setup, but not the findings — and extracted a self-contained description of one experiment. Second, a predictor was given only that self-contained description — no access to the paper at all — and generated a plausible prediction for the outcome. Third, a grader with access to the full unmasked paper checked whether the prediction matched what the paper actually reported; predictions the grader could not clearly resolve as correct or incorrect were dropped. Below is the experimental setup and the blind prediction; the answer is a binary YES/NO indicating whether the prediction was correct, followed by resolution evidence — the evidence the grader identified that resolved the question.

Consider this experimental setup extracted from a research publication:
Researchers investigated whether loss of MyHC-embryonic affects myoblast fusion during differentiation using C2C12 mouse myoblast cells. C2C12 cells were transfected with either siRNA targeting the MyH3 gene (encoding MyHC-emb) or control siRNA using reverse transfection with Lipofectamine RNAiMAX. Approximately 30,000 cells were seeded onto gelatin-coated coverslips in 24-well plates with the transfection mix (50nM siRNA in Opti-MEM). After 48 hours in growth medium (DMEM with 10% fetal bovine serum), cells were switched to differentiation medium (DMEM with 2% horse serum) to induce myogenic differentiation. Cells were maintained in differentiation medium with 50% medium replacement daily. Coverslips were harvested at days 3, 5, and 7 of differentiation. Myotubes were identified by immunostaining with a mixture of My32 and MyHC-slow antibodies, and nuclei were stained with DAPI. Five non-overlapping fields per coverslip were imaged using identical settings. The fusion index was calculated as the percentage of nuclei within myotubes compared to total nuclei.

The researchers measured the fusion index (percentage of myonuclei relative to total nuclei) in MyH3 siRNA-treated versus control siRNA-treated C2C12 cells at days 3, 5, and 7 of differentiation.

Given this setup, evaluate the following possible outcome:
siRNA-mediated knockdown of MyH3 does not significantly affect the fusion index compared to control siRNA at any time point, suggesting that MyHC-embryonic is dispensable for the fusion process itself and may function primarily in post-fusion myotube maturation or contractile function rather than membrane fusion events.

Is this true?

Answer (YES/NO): NO